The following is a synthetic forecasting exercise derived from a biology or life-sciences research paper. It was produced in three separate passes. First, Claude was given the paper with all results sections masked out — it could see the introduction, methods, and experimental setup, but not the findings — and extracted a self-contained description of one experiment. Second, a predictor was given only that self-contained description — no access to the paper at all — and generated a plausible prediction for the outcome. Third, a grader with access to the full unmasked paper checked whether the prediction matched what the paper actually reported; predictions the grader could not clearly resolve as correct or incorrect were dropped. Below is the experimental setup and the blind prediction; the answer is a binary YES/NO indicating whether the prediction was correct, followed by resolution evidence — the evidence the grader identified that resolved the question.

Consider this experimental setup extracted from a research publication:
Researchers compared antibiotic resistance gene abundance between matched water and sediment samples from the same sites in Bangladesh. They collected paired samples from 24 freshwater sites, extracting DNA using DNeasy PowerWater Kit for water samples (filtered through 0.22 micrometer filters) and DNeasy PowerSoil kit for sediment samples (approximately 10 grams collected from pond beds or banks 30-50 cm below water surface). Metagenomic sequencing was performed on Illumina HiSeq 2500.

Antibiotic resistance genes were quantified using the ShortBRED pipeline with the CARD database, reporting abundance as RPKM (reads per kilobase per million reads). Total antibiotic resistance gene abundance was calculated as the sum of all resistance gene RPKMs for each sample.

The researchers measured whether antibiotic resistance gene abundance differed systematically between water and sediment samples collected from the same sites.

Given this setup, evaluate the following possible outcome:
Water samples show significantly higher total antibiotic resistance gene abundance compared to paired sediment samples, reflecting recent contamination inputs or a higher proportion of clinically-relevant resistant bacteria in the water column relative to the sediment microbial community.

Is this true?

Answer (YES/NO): YES